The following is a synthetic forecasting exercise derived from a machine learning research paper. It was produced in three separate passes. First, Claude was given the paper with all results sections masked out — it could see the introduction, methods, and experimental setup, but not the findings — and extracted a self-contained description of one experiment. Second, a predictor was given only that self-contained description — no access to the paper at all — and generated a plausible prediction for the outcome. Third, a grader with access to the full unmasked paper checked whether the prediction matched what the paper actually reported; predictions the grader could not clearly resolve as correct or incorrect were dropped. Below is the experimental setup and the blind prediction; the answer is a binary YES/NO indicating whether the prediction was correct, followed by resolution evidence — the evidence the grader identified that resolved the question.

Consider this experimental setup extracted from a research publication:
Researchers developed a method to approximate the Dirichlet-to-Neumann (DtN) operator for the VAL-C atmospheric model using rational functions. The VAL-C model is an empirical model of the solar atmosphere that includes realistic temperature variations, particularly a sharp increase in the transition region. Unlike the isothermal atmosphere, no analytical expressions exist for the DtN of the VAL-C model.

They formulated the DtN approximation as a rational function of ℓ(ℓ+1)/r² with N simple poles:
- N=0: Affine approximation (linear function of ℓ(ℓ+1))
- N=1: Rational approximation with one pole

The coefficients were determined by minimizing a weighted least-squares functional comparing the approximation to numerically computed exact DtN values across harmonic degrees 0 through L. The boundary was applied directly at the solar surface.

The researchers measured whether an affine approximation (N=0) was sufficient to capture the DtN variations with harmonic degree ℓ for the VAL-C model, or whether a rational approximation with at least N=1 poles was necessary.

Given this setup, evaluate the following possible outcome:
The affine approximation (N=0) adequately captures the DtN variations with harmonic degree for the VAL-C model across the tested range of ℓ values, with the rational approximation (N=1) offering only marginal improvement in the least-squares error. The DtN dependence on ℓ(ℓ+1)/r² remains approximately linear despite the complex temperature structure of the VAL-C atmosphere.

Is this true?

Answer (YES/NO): NO